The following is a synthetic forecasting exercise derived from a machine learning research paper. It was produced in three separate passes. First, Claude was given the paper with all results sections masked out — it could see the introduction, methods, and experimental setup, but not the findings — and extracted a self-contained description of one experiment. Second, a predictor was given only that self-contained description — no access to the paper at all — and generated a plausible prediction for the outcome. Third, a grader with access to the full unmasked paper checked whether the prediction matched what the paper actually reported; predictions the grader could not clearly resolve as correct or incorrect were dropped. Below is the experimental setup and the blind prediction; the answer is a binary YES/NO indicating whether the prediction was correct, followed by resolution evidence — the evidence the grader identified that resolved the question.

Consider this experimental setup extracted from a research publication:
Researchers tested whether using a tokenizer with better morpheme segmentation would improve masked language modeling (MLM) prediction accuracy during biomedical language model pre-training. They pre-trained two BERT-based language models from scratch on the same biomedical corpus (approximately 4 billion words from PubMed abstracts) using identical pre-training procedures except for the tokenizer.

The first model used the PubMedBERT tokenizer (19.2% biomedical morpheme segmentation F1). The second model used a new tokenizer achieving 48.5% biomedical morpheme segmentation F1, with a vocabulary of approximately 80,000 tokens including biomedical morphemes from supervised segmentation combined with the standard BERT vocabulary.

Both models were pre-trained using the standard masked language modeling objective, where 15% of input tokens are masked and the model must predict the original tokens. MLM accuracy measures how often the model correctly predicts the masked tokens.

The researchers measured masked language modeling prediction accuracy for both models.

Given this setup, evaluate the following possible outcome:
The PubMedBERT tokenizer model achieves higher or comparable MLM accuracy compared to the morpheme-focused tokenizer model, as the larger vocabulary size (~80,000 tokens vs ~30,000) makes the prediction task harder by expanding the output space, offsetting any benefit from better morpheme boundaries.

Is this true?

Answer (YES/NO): NO